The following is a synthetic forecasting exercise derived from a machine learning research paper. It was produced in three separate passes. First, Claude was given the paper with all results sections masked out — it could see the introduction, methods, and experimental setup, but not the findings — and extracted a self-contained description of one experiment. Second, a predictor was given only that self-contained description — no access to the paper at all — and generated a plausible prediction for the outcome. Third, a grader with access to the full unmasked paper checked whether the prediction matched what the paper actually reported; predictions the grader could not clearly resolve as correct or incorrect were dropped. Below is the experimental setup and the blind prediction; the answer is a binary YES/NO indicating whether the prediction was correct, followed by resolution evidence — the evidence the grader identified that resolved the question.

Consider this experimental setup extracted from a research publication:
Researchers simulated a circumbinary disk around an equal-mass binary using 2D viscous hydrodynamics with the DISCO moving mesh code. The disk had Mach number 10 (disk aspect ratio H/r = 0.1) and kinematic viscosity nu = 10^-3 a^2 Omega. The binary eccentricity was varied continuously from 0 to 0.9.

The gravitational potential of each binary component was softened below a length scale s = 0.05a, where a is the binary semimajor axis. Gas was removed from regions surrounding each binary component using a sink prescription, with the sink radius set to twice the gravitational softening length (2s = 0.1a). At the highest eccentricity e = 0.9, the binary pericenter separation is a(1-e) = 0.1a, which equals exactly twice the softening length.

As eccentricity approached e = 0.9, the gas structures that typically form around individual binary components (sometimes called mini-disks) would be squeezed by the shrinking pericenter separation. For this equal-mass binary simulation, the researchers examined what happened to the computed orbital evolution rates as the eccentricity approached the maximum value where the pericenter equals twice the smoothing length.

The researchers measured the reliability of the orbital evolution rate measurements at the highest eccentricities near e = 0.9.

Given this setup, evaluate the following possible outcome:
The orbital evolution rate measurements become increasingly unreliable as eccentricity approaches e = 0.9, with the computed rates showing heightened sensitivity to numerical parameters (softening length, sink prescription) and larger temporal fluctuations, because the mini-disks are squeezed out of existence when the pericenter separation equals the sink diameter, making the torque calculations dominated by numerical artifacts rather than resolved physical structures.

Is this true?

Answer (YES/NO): YES